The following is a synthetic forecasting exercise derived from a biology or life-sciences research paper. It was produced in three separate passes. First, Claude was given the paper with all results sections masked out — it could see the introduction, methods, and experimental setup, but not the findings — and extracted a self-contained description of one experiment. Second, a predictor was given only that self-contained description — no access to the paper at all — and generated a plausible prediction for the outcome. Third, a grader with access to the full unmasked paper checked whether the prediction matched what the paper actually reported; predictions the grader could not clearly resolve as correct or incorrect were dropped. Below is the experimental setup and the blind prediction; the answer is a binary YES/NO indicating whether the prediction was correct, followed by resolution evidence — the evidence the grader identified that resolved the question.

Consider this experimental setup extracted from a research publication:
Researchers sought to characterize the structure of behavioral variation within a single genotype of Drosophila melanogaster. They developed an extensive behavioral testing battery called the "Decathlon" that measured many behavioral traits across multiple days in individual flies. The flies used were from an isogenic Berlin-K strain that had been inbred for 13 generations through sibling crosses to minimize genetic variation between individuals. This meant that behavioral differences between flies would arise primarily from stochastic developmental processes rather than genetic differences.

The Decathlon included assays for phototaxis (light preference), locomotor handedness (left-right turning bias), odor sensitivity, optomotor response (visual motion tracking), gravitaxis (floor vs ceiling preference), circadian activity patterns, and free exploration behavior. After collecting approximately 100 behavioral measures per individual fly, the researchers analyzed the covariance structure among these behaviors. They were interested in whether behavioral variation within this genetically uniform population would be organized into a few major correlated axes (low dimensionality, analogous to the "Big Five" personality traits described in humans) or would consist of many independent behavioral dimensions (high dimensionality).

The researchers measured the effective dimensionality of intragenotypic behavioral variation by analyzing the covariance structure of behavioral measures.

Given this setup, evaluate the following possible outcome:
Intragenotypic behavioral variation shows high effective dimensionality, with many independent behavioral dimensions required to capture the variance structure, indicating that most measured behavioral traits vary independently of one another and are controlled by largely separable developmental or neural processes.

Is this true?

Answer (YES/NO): YES